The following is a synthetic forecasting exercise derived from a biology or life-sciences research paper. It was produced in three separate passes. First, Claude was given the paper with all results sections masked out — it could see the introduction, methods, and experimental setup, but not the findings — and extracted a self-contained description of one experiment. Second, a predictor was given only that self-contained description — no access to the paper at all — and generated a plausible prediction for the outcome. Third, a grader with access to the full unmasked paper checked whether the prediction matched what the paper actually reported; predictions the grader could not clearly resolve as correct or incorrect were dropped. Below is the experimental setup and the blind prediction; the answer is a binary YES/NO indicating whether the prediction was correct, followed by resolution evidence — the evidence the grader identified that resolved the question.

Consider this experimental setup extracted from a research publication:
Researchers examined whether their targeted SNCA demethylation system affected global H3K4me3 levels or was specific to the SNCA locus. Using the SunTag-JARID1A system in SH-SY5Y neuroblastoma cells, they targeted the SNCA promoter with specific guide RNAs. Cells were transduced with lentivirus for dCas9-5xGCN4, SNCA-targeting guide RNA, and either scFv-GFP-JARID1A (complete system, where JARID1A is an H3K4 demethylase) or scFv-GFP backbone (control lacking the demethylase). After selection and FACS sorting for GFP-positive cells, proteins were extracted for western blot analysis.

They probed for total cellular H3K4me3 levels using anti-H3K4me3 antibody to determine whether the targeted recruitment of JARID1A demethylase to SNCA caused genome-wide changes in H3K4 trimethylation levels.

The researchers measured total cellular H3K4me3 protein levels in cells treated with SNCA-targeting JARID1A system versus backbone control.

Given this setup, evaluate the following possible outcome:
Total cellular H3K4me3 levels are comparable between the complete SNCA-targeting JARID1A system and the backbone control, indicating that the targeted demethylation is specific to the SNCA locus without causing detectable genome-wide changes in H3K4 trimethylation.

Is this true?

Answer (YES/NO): YES